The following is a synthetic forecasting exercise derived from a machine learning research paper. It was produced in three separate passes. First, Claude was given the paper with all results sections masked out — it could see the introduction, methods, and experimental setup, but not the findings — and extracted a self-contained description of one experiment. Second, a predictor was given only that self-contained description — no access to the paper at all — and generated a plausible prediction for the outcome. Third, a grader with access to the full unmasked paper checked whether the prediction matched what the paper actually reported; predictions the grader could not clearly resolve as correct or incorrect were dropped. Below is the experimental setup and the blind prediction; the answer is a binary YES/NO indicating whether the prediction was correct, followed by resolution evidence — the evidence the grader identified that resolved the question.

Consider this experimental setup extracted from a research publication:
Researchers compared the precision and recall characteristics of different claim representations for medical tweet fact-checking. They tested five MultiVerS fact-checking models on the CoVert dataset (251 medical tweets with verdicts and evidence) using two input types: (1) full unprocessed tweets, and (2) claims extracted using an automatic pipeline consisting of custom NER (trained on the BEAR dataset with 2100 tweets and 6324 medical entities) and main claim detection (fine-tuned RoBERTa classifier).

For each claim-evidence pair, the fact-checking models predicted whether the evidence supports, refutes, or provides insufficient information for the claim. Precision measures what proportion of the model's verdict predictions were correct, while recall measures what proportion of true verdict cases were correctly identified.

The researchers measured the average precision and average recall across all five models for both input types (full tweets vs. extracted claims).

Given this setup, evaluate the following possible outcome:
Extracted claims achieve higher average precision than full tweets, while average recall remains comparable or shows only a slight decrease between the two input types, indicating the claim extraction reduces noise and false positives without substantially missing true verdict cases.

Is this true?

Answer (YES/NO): NO